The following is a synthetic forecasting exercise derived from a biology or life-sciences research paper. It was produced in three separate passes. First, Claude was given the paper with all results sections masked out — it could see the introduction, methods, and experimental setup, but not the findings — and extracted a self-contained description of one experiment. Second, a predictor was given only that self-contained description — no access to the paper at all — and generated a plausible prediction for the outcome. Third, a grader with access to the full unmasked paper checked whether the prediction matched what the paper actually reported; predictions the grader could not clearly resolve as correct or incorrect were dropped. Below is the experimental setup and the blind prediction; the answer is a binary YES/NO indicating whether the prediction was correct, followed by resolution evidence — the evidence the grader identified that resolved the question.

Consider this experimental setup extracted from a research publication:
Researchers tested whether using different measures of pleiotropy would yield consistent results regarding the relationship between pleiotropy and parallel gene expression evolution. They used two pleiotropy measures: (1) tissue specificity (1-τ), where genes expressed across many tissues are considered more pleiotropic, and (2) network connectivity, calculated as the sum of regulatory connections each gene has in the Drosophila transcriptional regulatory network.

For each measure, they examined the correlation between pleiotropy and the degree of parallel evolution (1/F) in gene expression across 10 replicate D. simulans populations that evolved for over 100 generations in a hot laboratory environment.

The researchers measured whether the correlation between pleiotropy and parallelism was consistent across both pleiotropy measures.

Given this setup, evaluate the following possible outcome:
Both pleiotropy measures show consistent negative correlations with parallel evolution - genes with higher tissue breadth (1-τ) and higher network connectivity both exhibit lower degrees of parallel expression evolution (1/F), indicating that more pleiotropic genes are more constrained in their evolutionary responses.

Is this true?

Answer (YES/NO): NO